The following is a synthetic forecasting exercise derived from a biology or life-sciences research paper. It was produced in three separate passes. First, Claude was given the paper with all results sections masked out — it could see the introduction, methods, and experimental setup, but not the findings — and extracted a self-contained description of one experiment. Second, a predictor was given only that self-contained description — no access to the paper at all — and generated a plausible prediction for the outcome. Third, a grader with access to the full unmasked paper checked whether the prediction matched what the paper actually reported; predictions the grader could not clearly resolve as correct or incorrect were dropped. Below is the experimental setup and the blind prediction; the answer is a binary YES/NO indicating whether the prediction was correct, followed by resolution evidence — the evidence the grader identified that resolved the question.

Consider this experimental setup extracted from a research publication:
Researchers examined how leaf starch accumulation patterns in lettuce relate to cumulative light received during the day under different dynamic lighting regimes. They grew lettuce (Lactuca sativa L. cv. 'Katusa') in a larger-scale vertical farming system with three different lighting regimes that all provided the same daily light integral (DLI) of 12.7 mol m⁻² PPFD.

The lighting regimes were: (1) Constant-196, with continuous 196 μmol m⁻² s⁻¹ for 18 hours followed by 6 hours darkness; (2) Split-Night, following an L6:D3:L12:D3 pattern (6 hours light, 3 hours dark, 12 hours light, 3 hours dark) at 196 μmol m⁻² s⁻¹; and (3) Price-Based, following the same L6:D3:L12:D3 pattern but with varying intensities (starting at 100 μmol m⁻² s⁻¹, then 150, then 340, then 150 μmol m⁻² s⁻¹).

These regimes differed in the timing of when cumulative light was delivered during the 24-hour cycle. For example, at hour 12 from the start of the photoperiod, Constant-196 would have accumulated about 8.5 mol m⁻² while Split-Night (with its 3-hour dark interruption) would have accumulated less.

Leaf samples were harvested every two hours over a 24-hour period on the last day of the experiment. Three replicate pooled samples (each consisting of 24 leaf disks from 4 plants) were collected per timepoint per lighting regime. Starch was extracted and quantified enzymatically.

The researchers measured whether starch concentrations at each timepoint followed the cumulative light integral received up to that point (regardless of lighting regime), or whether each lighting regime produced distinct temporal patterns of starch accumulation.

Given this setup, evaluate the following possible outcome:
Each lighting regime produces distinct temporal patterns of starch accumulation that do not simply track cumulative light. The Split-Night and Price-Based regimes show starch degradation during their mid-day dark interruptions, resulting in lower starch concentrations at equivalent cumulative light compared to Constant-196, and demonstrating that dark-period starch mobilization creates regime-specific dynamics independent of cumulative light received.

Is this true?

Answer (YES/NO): NO